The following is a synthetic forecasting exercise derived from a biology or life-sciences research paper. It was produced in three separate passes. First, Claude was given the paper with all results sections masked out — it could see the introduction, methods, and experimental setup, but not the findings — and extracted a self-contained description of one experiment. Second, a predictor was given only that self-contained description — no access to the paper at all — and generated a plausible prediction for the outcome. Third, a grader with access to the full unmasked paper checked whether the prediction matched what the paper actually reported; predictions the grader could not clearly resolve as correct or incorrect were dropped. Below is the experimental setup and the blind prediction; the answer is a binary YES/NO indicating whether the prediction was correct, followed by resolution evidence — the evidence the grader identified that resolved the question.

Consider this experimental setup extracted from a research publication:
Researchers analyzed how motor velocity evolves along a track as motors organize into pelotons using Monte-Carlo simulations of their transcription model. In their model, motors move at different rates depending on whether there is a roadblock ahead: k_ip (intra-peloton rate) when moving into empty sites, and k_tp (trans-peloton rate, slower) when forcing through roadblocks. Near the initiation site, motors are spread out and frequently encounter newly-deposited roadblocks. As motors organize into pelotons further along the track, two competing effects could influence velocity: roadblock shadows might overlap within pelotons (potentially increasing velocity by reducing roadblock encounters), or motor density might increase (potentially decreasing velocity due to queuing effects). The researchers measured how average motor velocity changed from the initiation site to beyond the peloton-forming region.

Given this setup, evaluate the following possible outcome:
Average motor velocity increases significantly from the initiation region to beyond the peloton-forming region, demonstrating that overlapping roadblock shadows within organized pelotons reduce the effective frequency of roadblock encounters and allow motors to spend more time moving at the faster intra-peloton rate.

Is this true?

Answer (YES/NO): NO